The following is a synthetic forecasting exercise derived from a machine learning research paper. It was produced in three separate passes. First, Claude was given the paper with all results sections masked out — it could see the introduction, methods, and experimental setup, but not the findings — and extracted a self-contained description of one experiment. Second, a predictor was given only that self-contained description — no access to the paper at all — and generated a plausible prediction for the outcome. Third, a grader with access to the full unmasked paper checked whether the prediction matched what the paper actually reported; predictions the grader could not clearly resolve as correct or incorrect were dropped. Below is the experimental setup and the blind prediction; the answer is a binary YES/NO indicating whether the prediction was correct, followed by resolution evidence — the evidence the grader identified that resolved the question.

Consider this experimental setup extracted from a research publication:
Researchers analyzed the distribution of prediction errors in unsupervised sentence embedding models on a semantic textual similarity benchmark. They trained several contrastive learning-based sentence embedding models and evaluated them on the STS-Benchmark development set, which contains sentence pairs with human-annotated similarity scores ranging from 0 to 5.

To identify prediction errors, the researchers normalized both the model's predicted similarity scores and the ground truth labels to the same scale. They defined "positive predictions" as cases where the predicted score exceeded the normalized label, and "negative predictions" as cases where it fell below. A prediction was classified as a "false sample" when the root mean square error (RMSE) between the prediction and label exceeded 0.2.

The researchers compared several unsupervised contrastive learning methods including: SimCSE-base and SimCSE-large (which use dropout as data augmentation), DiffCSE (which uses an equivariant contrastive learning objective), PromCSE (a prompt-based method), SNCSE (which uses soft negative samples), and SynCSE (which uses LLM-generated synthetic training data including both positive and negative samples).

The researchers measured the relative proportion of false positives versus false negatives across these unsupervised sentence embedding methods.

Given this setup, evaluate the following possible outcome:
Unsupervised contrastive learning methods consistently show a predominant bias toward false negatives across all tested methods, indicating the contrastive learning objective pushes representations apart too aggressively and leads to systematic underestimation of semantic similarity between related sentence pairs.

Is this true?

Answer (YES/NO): NO